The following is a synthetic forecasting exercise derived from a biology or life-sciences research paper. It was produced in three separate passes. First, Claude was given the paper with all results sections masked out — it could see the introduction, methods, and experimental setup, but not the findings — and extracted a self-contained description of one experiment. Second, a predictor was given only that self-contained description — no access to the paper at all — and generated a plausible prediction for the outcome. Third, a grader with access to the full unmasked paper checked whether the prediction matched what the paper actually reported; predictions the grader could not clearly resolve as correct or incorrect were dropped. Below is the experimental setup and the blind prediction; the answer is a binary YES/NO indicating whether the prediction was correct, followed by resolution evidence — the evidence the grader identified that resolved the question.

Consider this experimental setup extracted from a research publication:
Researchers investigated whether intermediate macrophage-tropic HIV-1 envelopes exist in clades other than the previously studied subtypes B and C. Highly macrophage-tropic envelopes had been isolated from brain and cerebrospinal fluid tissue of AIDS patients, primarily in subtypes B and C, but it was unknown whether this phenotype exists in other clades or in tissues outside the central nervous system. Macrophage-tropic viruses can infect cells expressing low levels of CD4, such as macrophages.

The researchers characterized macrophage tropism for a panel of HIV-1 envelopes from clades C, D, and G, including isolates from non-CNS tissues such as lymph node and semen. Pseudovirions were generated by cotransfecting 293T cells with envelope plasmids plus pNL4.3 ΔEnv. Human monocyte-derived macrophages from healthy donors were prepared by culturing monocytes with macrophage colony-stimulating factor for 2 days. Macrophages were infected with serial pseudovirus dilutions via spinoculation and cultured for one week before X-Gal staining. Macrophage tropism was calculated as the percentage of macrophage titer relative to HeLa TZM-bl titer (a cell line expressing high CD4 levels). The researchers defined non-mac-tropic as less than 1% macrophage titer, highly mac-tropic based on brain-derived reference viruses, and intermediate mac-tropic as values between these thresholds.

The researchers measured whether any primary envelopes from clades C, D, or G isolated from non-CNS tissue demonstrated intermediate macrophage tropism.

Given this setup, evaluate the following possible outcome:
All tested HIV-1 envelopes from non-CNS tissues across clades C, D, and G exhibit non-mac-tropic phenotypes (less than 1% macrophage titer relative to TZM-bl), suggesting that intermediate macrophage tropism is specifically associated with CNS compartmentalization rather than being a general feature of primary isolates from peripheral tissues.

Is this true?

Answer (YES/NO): NO